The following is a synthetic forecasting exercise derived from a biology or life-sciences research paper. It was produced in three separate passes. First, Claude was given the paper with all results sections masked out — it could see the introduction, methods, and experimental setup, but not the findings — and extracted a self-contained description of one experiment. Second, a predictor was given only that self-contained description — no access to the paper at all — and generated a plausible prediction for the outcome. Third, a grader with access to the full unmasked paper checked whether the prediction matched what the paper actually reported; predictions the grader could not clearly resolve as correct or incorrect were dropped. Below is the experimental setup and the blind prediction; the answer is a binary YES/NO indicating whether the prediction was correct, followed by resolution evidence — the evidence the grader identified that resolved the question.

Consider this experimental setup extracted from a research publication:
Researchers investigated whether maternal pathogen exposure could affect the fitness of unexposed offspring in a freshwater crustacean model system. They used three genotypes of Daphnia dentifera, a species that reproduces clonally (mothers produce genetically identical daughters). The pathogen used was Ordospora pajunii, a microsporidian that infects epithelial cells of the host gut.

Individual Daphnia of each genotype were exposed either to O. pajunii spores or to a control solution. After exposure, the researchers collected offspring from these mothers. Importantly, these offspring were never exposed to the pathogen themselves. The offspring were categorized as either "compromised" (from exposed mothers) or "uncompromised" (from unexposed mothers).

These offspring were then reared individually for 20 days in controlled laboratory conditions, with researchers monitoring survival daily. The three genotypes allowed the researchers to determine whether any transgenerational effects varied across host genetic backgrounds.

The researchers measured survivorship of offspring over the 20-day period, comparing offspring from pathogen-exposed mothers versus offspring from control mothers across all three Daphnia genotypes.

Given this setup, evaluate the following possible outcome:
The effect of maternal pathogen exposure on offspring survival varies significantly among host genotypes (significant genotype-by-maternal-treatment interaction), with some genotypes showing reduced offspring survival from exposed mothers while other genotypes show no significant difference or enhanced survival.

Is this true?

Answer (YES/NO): NO